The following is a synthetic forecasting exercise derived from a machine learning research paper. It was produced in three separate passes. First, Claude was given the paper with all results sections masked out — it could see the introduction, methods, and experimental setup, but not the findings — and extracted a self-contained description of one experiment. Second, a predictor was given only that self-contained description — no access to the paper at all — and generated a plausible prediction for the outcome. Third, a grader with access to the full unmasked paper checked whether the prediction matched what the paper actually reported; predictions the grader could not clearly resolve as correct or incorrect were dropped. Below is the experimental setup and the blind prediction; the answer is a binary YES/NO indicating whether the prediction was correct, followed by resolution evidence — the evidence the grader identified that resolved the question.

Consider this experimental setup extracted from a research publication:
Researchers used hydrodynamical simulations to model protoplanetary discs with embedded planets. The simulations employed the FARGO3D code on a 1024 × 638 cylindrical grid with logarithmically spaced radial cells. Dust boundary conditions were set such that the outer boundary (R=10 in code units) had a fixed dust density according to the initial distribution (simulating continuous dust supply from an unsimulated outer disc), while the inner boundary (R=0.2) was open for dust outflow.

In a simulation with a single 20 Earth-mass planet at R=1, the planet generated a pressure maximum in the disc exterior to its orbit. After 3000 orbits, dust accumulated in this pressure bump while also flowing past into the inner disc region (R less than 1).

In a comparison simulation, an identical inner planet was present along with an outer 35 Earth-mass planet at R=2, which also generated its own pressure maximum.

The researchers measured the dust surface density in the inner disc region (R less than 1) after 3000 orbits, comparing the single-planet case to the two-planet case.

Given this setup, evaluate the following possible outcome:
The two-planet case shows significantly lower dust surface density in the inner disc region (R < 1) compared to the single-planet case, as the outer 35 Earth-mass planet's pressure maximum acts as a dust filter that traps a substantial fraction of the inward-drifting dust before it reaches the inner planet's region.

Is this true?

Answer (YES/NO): YES